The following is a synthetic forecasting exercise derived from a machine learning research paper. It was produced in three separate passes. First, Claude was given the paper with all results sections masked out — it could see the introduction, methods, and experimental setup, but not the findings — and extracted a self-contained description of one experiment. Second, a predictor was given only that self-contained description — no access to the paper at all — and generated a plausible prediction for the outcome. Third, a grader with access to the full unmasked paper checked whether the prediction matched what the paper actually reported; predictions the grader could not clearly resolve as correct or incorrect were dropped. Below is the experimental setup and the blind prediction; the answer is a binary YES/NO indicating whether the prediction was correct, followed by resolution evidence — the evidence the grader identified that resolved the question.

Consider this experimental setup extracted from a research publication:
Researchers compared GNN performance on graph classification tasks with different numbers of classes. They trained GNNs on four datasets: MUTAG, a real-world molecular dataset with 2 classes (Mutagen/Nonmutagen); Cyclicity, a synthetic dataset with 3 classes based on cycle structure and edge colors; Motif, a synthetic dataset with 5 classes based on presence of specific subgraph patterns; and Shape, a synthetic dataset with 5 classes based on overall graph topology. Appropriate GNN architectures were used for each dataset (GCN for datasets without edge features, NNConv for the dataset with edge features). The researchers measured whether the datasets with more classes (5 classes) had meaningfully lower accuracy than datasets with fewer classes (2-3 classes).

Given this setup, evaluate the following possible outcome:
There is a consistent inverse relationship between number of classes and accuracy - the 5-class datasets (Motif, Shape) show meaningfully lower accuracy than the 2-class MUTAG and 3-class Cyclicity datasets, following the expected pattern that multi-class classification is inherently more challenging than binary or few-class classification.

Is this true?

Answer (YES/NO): NO